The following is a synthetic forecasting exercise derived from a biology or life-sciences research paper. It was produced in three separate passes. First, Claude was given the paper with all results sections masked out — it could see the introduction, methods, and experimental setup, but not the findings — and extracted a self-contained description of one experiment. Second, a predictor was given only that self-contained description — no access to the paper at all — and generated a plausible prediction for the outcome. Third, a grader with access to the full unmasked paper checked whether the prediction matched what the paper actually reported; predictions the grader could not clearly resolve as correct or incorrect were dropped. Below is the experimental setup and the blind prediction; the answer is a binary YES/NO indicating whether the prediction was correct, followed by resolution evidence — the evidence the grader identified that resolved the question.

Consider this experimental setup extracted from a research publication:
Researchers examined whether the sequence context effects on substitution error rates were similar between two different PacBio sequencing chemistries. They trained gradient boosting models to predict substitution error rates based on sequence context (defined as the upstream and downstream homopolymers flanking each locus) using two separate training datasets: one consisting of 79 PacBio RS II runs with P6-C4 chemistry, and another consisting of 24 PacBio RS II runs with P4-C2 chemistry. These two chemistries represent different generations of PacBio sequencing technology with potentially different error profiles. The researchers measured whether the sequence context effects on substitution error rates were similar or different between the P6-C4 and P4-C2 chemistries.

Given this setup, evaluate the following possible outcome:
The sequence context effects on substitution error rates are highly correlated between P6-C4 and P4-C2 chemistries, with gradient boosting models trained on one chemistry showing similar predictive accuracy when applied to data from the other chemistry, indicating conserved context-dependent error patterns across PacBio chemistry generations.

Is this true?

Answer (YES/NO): YES